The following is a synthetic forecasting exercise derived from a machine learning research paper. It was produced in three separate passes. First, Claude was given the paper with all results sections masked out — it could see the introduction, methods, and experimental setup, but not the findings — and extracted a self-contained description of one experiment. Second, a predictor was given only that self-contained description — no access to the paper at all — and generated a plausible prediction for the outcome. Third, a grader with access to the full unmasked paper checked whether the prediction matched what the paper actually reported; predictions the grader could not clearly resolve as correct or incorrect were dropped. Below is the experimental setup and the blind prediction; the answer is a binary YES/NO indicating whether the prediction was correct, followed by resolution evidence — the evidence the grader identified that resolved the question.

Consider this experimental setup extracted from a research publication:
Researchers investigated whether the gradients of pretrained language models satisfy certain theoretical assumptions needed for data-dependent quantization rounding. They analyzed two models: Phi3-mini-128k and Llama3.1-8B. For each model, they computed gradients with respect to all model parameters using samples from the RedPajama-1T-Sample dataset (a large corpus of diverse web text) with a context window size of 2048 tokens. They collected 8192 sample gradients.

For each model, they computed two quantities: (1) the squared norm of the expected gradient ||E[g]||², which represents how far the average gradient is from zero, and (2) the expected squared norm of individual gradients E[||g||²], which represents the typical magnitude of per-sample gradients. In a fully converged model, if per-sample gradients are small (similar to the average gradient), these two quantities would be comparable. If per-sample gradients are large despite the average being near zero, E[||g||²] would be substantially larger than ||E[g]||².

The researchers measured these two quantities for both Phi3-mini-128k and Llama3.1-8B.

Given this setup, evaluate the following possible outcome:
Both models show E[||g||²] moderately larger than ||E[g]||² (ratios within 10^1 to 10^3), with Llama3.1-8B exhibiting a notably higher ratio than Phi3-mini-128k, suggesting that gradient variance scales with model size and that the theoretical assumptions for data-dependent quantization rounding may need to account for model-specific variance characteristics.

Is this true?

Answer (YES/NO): YES